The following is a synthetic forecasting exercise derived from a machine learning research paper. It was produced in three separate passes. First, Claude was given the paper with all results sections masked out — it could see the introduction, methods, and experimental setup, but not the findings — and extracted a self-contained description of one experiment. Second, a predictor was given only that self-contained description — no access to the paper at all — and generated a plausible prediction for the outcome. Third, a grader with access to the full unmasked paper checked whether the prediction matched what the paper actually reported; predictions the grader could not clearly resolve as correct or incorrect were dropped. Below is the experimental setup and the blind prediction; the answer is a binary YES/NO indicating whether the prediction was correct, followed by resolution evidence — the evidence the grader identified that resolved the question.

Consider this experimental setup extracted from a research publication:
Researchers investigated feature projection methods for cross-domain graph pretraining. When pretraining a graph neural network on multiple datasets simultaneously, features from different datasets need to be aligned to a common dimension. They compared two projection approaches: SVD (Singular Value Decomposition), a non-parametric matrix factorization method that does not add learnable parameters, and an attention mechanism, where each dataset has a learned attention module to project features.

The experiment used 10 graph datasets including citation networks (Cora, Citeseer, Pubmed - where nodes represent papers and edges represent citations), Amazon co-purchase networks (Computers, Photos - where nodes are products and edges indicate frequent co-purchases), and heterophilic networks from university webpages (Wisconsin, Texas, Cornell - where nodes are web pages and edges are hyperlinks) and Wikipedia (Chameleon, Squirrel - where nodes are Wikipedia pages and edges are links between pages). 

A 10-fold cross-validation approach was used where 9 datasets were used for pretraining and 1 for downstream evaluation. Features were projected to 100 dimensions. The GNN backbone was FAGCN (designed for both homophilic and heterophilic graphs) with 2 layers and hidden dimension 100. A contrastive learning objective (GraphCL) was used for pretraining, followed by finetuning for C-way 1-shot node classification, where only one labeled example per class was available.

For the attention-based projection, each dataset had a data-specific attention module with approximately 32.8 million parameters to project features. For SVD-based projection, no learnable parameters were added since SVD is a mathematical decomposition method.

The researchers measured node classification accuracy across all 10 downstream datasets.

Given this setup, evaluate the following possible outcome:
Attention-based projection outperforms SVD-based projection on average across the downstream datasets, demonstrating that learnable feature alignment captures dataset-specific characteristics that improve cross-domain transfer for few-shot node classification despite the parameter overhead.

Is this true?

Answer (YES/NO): NO